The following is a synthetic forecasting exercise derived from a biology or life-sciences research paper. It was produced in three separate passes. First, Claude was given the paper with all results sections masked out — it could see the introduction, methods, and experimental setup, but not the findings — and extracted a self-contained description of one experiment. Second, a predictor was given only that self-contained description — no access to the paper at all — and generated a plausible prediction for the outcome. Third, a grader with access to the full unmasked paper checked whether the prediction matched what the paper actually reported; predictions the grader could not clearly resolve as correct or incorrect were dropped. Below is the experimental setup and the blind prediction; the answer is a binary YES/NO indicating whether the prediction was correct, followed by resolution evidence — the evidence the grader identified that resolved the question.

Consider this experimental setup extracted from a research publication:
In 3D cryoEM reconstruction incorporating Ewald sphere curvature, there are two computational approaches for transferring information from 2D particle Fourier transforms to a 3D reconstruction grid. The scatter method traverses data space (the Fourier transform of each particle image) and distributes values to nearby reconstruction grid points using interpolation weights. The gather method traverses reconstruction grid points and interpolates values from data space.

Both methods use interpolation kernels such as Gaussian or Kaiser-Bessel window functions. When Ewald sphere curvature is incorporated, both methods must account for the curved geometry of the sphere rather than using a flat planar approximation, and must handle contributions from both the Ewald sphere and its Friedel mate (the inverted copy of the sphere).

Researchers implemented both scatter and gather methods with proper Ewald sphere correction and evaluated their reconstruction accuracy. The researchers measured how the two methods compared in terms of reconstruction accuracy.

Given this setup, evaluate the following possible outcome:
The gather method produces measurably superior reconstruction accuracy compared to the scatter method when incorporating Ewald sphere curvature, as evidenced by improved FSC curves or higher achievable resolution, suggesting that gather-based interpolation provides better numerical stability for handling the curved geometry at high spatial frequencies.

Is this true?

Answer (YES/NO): NO